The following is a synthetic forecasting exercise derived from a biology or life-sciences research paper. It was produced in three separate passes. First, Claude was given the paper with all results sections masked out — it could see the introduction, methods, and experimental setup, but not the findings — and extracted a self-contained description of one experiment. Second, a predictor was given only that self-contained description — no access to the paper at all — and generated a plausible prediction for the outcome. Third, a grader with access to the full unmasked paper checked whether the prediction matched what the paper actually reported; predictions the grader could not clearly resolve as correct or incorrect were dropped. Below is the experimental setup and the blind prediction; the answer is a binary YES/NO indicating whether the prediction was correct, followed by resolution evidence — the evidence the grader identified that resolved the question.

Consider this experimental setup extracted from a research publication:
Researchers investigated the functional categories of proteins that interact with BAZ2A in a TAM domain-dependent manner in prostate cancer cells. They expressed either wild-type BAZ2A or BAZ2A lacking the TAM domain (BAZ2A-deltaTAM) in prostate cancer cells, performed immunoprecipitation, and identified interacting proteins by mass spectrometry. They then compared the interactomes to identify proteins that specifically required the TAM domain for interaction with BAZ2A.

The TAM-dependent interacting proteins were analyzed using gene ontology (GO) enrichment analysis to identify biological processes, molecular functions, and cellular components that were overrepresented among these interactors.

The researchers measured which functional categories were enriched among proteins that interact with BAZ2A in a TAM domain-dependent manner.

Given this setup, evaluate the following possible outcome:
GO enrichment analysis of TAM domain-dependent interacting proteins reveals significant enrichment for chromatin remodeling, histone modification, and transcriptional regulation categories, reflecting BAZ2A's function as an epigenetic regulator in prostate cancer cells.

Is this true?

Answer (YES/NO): NO